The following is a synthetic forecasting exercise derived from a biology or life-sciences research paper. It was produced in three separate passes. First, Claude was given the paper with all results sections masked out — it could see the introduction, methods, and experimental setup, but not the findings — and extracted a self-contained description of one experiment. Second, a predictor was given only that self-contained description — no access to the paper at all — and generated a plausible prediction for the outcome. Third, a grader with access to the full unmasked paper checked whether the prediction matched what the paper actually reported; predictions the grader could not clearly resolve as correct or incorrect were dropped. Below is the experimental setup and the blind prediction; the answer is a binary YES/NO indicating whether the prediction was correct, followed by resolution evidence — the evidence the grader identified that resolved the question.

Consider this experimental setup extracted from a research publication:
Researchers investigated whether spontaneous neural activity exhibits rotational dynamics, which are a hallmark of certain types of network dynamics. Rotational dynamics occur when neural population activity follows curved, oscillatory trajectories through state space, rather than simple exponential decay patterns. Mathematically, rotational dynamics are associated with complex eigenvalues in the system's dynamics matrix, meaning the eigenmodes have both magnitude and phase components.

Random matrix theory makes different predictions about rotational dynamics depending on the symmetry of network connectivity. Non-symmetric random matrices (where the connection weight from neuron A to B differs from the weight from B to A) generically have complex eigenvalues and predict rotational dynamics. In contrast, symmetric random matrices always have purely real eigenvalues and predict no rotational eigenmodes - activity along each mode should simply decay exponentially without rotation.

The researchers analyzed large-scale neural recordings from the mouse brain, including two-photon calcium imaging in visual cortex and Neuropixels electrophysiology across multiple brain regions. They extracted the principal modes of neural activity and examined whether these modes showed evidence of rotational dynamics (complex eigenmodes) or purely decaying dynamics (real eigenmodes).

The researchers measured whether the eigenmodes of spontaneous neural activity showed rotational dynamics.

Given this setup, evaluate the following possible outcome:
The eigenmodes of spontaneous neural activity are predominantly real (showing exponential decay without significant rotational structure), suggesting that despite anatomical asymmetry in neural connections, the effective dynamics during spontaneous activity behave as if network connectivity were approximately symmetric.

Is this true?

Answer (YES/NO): YES